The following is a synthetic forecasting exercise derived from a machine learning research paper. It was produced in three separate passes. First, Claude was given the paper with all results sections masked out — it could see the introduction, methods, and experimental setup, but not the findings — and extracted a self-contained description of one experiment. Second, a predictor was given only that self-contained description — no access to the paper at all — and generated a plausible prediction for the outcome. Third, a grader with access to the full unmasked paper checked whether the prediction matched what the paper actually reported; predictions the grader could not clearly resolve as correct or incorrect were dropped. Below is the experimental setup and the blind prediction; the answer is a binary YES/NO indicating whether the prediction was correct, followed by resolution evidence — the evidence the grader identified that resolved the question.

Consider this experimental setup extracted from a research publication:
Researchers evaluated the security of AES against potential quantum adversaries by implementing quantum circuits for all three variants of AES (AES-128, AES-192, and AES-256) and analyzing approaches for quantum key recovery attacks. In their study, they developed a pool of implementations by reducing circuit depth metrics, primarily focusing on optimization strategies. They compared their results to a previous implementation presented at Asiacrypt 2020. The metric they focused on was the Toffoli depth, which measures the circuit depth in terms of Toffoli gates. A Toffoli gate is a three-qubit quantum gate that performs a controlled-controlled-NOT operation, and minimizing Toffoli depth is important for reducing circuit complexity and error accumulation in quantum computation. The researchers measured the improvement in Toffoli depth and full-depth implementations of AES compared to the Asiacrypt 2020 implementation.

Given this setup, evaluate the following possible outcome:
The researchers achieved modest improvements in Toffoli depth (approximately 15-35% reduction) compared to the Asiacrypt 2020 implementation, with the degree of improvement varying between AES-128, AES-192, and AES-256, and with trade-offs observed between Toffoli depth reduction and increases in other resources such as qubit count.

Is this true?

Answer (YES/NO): NO